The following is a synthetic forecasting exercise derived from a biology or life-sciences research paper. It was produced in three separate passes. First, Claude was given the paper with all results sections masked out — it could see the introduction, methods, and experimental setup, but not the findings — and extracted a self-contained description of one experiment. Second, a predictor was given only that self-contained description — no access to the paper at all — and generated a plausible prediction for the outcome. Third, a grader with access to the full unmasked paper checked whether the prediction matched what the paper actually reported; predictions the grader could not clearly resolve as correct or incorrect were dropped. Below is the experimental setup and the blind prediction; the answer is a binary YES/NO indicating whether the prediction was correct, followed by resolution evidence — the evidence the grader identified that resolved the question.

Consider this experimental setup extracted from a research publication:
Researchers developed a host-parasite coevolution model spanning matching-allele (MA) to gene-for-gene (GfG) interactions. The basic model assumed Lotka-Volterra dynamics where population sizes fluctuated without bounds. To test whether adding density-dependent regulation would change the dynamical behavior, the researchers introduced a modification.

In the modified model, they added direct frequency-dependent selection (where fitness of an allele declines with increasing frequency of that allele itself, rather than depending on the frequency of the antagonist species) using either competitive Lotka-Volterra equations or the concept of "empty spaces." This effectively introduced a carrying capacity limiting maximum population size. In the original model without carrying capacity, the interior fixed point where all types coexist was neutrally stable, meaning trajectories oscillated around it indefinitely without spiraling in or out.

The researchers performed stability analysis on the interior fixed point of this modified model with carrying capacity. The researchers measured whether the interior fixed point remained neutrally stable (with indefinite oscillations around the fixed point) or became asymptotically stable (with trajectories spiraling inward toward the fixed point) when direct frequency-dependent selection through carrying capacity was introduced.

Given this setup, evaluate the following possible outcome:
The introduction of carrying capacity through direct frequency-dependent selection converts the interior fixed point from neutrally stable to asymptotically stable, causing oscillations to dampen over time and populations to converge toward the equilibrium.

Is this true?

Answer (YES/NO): YES